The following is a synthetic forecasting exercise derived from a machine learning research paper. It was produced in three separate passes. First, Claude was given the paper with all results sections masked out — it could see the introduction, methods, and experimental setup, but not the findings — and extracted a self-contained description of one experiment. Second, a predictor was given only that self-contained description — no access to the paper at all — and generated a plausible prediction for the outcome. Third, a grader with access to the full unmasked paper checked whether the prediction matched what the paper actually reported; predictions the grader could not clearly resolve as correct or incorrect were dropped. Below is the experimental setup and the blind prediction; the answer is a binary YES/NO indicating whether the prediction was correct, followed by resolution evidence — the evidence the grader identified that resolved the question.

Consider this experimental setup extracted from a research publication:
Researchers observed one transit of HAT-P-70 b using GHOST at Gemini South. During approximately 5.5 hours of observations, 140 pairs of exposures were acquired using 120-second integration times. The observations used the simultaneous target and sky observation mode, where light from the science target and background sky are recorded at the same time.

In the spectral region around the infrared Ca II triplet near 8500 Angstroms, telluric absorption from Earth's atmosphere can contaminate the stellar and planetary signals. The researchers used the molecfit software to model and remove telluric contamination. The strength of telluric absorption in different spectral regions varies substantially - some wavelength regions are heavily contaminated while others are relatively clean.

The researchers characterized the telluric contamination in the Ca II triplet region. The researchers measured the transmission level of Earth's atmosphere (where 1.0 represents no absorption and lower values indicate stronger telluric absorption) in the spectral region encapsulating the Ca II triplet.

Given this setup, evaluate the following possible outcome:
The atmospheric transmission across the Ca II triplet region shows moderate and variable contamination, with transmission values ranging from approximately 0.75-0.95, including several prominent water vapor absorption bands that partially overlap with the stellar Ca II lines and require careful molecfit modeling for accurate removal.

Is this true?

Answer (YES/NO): NO